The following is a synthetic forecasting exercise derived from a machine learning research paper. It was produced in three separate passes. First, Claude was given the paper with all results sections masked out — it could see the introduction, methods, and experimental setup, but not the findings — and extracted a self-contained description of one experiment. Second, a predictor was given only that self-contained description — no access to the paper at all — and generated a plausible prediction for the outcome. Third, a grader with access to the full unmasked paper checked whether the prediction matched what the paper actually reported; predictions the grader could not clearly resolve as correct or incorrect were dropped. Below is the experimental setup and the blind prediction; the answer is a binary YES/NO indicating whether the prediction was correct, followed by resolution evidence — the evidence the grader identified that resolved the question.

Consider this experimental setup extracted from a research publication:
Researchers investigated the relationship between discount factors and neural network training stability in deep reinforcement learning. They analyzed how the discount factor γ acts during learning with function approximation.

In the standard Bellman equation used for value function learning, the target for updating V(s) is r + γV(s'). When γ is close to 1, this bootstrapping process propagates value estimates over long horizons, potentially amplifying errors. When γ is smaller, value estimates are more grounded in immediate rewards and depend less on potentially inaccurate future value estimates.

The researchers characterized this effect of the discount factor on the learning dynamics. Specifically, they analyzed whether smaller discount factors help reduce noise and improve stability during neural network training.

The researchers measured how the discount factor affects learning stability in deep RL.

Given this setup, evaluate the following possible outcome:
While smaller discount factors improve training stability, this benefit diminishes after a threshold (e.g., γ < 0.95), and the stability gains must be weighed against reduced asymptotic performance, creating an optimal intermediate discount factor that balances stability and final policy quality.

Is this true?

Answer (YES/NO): NO